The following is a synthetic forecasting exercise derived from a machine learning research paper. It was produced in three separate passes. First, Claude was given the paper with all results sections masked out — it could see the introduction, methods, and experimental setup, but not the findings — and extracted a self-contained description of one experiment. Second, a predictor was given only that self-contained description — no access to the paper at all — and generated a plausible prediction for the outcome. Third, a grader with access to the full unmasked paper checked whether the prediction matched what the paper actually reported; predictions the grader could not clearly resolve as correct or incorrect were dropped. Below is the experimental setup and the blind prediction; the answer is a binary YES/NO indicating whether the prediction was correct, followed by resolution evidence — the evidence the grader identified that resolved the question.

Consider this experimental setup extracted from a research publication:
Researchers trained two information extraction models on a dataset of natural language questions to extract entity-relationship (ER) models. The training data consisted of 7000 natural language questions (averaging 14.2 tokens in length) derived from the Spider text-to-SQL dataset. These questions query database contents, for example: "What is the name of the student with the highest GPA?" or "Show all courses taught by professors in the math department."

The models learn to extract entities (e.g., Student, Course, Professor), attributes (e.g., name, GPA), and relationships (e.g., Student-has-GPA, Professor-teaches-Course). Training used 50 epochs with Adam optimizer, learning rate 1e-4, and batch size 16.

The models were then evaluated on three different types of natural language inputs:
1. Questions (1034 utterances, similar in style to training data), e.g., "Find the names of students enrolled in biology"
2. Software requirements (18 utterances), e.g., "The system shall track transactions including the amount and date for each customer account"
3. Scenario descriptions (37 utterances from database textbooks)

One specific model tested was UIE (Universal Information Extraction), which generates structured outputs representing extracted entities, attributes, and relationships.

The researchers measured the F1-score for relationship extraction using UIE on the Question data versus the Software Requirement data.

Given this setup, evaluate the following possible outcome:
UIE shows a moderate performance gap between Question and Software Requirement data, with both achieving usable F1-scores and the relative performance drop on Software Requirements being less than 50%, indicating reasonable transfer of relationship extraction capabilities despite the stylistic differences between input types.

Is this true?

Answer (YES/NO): NO